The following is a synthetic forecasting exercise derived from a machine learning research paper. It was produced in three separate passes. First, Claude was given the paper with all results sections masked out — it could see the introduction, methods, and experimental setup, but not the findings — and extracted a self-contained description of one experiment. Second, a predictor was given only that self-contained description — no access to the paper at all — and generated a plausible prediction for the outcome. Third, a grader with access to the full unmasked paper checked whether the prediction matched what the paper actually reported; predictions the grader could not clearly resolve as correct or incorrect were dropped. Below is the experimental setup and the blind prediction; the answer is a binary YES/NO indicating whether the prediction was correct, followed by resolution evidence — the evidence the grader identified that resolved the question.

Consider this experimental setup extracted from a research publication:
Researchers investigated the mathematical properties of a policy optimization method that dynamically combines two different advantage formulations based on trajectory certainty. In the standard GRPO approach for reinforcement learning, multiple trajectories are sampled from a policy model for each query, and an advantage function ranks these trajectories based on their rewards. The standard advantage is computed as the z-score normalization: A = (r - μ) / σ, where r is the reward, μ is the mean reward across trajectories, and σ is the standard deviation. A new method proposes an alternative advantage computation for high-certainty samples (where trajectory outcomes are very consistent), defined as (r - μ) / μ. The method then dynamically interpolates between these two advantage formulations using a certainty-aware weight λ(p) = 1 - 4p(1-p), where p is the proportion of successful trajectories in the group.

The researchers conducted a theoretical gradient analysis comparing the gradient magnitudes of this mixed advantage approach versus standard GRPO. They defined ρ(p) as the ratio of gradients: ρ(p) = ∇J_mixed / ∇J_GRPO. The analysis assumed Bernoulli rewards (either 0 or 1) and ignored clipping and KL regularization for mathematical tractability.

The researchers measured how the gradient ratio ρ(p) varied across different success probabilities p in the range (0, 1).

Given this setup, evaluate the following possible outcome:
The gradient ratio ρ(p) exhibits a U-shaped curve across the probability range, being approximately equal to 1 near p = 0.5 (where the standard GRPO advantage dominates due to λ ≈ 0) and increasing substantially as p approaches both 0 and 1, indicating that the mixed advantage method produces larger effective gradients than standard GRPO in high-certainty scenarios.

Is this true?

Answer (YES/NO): NO